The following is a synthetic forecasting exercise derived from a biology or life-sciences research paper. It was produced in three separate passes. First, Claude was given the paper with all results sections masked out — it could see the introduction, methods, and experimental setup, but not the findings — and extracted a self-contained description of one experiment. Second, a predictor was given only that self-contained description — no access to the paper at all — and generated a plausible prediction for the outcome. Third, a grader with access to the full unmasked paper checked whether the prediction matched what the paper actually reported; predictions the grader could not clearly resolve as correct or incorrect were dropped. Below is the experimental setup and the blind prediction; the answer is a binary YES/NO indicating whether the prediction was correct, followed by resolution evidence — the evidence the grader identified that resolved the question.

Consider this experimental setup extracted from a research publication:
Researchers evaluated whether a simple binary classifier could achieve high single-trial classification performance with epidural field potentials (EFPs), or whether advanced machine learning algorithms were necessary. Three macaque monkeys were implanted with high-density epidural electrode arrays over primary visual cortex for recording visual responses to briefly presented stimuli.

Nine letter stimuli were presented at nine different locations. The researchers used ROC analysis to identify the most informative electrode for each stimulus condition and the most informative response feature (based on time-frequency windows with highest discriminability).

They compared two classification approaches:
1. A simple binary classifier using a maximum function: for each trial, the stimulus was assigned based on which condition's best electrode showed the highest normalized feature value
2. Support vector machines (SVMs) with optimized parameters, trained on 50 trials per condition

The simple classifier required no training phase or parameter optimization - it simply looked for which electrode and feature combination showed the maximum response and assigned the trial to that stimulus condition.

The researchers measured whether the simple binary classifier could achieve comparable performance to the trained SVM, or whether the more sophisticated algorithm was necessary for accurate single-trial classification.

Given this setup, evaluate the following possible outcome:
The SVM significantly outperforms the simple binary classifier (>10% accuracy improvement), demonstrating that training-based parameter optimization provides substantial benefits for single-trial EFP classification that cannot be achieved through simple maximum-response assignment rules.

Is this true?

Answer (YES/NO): NO